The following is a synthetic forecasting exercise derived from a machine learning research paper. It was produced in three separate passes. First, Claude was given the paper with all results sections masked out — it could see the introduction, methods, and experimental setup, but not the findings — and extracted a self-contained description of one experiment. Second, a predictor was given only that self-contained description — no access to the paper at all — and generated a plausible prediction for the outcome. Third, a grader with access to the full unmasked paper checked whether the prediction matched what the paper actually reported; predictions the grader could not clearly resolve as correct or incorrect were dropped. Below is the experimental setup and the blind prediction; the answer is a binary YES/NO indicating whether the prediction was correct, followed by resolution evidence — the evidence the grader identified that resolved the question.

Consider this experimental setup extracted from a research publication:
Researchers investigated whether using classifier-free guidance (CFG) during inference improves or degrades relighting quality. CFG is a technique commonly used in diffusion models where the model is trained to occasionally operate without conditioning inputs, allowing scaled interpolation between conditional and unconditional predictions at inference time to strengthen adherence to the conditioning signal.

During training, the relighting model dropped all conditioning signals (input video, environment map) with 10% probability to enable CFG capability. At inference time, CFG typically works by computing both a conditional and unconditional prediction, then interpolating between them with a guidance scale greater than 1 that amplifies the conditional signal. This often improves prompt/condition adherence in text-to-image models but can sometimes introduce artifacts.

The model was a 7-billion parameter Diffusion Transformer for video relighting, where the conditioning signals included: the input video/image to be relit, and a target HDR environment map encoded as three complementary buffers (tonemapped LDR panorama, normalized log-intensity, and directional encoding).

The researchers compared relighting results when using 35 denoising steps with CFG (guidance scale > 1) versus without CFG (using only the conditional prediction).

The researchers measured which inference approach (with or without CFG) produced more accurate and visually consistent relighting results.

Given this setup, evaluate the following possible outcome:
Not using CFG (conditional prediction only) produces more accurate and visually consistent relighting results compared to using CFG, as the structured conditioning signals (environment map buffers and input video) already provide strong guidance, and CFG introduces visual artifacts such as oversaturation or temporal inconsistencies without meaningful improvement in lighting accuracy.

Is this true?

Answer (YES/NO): YES